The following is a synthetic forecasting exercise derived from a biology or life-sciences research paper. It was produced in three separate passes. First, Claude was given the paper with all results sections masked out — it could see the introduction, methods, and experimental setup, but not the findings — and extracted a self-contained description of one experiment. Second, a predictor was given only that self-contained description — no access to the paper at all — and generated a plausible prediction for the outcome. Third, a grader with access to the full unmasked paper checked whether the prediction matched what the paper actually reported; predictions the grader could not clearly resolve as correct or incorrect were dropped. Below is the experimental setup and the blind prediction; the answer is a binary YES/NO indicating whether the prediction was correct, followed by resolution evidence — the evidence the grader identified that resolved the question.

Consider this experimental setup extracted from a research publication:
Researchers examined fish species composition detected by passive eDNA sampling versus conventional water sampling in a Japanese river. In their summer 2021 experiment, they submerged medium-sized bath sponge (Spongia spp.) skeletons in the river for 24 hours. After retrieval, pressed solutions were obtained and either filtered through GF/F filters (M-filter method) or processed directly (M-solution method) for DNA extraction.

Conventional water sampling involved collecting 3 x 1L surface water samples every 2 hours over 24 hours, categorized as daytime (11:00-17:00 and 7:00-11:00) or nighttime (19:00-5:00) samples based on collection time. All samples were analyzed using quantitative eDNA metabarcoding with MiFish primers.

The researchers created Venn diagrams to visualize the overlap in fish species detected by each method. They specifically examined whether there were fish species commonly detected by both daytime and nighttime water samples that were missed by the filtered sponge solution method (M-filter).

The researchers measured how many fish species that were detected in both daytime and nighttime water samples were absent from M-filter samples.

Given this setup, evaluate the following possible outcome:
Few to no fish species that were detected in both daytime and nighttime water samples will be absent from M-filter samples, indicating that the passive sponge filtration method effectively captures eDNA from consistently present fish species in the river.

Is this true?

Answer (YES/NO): NO